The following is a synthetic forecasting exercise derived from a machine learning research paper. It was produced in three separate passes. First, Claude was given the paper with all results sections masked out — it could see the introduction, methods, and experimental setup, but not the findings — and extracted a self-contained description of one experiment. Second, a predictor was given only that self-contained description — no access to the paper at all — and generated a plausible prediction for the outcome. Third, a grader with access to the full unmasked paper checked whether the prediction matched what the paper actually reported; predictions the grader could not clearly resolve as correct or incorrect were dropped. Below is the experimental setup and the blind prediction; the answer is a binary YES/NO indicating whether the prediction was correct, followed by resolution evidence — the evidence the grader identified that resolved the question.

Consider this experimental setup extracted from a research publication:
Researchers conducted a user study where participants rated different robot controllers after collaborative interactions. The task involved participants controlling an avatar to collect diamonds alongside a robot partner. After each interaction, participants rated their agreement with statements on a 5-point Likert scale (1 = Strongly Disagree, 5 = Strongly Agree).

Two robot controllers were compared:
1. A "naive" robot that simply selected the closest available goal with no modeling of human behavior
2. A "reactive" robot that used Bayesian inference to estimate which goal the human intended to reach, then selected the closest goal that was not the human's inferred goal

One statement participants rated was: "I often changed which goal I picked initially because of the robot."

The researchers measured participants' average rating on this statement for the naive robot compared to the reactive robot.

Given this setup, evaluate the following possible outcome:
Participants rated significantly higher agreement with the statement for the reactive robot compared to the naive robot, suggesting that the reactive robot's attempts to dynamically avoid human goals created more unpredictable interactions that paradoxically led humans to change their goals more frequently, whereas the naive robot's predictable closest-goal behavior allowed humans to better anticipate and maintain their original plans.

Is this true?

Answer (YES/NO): NO